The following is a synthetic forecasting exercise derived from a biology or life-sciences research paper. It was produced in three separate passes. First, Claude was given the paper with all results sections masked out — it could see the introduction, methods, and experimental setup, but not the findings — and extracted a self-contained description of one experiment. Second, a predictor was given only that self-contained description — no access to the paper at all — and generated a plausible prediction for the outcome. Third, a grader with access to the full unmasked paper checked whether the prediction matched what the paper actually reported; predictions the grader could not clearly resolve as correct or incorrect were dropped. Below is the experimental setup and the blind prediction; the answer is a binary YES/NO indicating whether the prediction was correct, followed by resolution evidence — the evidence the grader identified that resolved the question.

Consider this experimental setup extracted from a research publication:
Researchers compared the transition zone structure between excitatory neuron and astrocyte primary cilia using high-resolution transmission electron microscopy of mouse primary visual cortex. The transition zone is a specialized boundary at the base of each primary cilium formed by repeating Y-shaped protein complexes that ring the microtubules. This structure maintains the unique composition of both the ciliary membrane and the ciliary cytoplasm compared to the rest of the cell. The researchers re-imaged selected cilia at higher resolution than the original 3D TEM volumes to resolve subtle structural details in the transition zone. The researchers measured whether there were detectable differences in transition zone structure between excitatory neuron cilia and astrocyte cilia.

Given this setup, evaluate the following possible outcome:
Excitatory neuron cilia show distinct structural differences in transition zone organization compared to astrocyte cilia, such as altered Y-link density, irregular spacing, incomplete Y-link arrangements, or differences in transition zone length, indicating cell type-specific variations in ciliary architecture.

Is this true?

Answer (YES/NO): YES